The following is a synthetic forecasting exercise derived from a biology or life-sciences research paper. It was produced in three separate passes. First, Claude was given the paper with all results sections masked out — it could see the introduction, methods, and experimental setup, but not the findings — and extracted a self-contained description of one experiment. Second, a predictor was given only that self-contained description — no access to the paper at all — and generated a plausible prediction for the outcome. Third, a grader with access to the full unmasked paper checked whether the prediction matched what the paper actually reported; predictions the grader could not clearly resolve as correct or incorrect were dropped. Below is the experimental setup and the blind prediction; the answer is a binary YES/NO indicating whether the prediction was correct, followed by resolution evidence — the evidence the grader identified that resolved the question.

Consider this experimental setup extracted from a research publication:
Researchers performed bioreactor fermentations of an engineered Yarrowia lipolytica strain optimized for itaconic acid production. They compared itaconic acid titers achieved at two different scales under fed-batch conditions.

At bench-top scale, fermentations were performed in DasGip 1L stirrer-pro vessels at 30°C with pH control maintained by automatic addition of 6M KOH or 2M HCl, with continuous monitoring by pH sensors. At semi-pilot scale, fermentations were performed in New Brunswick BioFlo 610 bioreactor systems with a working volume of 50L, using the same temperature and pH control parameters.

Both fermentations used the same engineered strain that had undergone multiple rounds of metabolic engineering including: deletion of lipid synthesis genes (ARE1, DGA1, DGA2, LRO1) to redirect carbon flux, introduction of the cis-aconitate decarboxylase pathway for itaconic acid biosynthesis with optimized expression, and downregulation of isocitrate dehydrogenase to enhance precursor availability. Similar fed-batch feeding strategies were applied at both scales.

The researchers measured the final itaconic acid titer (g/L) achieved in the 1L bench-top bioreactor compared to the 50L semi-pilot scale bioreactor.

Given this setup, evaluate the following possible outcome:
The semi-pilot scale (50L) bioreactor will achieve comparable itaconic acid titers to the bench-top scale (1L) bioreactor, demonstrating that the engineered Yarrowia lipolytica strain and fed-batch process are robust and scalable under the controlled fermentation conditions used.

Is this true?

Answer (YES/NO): NO